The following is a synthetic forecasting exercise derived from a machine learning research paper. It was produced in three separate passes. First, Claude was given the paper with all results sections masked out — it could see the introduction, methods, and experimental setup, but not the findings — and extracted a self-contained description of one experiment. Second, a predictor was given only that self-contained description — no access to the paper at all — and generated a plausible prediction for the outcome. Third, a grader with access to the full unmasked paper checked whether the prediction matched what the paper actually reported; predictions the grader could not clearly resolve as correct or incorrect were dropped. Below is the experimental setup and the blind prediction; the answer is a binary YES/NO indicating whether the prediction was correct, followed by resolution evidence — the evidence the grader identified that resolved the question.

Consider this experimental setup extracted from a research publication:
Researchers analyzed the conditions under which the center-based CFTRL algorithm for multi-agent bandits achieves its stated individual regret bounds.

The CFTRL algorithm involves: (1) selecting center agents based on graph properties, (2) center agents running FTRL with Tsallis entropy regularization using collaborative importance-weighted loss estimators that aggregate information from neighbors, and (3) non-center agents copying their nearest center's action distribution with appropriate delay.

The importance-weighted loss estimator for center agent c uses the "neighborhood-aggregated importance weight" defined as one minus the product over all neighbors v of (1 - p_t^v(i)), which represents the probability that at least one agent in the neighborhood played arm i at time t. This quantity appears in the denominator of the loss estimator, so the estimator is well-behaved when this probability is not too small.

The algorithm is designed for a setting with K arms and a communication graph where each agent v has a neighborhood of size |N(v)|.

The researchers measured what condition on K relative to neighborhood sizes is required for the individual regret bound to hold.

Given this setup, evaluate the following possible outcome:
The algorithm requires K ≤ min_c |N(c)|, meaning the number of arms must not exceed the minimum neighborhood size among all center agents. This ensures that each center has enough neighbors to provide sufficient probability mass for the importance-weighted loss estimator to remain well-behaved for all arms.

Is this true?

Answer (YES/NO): NO